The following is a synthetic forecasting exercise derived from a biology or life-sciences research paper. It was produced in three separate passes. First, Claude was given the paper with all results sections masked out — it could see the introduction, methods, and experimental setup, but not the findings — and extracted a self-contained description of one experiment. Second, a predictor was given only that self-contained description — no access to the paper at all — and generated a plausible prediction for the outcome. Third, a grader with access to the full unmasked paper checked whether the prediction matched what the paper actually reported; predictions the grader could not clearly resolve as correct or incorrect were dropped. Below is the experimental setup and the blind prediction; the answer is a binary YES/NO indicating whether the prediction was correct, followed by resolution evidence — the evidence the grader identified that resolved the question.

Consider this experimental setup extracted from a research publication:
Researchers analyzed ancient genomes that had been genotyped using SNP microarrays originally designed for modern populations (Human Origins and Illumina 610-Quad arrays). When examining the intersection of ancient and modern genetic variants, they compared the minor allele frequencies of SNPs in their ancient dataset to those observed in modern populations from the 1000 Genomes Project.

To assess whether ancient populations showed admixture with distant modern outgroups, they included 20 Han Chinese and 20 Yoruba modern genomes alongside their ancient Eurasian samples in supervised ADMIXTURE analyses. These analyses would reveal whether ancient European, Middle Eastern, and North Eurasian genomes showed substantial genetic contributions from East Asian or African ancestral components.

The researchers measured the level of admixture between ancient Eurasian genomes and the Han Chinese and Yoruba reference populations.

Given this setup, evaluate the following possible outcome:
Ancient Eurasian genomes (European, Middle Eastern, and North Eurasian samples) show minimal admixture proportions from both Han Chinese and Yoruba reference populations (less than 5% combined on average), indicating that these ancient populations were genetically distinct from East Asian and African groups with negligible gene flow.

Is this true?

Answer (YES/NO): YES